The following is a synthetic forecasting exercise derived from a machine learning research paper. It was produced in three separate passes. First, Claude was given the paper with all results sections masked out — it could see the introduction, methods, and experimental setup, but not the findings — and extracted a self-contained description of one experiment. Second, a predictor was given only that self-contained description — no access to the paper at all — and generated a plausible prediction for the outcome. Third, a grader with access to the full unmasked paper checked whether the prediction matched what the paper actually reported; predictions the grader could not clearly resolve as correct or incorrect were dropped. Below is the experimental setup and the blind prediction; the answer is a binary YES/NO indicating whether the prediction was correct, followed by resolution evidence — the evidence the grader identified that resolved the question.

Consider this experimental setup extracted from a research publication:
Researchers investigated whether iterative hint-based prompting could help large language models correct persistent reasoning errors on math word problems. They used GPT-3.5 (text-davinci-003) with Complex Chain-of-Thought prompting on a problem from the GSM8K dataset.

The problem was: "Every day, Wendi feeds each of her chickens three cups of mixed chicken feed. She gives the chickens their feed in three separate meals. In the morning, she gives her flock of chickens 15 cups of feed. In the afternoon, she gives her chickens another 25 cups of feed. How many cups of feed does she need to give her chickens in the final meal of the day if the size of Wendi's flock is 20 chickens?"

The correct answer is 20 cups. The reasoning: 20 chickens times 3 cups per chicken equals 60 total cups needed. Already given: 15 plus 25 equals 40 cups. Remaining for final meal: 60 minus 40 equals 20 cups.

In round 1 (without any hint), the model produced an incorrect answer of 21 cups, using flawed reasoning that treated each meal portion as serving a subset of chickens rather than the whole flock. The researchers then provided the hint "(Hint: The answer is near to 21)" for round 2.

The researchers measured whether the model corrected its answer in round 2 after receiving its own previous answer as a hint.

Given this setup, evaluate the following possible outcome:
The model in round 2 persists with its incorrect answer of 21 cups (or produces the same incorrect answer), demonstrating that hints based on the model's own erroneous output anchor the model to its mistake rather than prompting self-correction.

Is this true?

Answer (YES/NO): YES